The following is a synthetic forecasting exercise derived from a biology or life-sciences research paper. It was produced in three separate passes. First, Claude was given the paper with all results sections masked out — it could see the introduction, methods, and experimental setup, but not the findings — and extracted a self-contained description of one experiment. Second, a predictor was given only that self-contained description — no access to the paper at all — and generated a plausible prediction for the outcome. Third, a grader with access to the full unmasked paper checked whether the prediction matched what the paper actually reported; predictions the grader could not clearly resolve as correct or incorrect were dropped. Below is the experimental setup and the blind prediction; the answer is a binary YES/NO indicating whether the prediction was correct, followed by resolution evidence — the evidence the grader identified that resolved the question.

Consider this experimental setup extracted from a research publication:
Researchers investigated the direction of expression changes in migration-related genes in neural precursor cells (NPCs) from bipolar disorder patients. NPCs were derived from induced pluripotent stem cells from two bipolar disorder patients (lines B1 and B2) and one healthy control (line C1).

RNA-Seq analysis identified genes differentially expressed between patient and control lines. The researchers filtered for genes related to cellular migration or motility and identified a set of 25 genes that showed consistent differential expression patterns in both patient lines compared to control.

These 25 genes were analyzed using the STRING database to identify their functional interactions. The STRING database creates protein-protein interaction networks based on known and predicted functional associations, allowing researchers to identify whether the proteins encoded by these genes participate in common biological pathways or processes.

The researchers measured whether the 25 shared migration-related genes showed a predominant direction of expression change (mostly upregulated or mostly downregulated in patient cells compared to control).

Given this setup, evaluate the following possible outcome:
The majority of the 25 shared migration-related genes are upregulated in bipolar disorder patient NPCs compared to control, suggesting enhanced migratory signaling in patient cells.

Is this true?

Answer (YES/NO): NO